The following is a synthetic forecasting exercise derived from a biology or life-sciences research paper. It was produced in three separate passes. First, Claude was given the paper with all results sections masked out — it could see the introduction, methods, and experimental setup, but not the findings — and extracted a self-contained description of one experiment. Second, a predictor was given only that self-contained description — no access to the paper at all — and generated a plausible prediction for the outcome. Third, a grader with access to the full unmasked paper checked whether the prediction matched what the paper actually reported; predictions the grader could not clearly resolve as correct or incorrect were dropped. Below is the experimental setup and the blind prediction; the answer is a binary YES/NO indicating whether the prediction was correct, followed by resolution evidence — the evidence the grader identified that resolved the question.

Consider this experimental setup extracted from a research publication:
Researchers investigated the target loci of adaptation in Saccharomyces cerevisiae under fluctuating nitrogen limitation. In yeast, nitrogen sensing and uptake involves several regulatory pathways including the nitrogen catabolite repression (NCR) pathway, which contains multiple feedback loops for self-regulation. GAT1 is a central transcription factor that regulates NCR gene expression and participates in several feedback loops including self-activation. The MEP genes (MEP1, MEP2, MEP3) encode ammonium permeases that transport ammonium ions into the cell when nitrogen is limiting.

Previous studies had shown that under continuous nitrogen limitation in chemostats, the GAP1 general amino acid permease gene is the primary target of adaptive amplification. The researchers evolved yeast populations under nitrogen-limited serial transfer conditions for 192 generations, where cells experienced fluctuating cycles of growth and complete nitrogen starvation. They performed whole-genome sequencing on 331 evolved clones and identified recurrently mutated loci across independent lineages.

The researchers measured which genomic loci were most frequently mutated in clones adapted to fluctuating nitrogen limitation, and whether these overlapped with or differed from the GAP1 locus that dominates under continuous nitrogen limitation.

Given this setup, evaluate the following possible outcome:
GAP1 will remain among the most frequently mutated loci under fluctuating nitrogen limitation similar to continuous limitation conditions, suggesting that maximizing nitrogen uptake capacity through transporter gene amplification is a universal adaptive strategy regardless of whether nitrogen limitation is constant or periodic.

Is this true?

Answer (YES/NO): NO